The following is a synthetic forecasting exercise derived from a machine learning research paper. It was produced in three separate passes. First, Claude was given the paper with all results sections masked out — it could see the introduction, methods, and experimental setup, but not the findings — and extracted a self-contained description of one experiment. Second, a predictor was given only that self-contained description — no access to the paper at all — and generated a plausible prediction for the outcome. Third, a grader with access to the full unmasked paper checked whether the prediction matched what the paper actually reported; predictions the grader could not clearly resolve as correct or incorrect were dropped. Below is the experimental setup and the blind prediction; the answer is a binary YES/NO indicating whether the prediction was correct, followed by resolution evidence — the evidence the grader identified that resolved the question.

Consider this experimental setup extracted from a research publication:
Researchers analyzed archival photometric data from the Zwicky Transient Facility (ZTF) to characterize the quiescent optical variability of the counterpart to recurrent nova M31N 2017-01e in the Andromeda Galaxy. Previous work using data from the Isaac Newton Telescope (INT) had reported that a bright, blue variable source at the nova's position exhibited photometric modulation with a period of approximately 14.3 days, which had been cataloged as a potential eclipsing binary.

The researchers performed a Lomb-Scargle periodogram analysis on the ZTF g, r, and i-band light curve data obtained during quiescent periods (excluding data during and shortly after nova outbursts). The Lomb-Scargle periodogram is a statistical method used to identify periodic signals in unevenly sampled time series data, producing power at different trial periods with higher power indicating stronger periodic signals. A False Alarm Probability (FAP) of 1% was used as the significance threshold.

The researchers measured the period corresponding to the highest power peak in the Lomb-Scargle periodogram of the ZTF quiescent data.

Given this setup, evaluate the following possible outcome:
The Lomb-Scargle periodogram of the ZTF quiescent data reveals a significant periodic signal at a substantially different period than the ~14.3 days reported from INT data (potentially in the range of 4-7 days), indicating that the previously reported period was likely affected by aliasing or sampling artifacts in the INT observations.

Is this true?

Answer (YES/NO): NO